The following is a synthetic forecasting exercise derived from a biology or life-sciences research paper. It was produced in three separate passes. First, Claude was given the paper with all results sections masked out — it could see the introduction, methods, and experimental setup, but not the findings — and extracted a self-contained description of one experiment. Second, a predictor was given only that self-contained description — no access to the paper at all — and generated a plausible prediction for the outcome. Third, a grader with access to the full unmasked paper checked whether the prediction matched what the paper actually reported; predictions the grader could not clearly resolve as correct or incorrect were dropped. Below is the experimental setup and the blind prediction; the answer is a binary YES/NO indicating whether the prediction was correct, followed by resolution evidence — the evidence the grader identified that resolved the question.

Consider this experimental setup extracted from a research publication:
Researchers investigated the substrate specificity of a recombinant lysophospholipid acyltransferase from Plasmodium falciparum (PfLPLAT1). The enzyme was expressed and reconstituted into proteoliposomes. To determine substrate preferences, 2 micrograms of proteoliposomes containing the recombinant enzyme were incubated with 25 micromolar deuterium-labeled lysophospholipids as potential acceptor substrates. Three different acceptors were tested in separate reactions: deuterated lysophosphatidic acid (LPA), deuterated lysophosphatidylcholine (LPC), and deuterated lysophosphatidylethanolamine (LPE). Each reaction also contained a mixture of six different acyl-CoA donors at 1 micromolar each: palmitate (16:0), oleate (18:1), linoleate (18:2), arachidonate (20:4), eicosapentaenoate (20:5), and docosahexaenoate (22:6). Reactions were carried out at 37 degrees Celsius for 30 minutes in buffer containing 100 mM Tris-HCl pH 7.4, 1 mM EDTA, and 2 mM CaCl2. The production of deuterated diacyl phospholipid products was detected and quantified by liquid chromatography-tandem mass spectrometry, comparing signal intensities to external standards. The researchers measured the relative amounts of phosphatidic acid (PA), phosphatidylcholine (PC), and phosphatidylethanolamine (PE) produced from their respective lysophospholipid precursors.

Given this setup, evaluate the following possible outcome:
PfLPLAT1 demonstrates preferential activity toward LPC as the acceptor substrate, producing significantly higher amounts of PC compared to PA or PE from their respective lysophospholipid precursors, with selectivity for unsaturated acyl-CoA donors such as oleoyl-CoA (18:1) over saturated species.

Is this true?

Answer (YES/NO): NO